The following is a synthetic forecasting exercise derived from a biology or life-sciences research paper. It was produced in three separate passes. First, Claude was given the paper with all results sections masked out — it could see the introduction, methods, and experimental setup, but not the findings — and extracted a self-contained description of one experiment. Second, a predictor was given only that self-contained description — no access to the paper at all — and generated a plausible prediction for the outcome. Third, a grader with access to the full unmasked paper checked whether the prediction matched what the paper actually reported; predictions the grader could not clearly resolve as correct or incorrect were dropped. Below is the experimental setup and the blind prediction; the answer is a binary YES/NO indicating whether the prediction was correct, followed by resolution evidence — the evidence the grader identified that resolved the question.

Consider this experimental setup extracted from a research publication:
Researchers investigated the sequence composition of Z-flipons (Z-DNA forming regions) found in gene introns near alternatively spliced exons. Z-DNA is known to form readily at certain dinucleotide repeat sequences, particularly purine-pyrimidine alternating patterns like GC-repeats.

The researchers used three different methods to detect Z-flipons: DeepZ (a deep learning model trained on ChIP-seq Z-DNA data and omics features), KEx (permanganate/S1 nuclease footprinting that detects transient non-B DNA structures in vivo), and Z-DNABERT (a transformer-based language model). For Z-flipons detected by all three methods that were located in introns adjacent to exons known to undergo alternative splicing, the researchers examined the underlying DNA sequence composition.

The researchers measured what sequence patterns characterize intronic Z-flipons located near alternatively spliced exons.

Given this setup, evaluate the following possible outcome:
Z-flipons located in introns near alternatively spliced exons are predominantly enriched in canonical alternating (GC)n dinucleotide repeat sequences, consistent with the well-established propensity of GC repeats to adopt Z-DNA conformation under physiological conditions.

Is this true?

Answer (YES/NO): NO